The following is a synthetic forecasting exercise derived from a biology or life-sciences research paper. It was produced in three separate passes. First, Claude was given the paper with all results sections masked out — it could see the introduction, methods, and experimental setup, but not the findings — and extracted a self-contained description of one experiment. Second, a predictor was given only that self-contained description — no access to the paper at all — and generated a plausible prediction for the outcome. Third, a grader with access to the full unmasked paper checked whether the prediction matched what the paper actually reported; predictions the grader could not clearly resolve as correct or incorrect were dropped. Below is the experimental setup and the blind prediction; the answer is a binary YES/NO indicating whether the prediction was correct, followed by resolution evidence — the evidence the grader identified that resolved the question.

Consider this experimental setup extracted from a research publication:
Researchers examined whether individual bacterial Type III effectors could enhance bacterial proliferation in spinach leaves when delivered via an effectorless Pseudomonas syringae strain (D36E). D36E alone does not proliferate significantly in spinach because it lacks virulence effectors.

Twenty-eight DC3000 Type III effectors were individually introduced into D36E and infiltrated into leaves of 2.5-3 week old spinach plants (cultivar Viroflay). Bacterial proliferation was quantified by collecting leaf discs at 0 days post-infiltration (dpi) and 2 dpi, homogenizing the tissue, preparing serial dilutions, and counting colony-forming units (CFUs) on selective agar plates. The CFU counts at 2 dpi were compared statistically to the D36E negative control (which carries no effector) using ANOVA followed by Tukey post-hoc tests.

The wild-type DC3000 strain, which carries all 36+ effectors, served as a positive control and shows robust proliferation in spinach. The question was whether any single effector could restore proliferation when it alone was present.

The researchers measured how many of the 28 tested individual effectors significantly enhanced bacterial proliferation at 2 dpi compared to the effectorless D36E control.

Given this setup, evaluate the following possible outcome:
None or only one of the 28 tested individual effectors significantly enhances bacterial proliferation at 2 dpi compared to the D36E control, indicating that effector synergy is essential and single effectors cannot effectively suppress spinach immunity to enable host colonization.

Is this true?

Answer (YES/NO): NO